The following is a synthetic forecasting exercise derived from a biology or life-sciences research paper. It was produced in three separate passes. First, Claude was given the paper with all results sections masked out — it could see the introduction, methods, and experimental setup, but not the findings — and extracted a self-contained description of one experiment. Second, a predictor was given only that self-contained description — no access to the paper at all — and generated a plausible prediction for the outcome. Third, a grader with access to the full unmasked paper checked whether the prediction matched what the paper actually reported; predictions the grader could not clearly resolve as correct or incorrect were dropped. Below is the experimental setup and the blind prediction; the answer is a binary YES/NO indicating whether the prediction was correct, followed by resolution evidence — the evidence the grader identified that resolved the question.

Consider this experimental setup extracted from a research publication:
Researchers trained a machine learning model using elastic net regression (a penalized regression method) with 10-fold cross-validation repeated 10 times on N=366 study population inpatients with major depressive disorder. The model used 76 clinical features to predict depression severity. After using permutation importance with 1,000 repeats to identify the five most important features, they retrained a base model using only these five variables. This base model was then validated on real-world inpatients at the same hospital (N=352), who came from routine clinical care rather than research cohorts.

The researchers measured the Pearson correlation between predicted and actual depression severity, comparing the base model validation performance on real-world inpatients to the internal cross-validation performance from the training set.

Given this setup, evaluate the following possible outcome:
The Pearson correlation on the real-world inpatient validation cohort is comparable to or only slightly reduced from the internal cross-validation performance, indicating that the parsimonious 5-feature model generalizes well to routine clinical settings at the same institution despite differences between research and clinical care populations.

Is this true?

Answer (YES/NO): NO